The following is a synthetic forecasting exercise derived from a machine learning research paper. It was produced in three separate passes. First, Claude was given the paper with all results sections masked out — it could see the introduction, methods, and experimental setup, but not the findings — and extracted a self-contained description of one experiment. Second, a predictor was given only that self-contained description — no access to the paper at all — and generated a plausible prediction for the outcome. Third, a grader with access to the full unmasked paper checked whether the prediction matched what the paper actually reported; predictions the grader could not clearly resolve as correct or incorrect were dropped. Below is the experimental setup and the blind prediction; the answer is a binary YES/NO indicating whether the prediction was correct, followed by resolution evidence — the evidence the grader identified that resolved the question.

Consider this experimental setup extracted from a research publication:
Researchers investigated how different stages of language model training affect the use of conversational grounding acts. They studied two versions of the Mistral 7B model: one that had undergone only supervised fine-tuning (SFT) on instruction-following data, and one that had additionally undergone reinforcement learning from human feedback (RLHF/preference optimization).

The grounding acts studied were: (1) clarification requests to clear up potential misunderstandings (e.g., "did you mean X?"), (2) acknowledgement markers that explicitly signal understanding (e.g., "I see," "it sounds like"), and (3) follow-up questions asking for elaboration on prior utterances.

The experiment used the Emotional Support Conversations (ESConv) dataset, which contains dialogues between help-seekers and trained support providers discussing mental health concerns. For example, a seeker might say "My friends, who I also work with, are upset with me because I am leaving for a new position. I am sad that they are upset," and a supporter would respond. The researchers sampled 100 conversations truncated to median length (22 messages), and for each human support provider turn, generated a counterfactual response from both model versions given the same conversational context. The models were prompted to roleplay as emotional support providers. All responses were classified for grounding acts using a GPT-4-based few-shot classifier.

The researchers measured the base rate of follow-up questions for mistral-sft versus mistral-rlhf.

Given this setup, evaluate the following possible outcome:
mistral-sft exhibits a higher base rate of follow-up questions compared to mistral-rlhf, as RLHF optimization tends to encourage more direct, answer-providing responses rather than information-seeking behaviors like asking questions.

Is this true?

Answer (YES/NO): YES